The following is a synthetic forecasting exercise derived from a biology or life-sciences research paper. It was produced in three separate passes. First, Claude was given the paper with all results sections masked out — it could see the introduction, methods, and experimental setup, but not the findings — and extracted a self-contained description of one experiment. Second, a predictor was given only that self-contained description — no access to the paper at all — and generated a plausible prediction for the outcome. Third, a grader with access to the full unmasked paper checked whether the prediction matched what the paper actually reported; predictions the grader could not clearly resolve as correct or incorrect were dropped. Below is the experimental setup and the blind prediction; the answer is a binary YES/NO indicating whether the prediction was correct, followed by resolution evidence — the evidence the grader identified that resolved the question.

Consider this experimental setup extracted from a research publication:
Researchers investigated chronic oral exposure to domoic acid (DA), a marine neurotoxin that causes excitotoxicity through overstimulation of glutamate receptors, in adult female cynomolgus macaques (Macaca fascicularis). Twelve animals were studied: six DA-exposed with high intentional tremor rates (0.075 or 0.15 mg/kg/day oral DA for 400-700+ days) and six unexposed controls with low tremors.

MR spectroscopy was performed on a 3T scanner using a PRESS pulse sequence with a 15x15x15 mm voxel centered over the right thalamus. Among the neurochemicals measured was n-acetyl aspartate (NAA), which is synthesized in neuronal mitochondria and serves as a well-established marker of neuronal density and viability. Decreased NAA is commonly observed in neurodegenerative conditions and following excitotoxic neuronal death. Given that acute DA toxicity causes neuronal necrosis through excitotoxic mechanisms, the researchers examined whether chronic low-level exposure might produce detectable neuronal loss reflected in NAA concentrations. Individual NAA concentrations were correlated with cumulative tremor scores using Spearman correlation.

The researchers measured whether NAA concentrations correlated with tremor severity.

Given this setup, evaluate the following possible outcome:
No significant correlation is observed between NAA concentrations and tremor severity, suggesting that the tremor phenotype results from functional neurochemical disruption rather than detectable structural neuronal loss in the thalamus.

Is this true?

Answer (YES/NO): YES